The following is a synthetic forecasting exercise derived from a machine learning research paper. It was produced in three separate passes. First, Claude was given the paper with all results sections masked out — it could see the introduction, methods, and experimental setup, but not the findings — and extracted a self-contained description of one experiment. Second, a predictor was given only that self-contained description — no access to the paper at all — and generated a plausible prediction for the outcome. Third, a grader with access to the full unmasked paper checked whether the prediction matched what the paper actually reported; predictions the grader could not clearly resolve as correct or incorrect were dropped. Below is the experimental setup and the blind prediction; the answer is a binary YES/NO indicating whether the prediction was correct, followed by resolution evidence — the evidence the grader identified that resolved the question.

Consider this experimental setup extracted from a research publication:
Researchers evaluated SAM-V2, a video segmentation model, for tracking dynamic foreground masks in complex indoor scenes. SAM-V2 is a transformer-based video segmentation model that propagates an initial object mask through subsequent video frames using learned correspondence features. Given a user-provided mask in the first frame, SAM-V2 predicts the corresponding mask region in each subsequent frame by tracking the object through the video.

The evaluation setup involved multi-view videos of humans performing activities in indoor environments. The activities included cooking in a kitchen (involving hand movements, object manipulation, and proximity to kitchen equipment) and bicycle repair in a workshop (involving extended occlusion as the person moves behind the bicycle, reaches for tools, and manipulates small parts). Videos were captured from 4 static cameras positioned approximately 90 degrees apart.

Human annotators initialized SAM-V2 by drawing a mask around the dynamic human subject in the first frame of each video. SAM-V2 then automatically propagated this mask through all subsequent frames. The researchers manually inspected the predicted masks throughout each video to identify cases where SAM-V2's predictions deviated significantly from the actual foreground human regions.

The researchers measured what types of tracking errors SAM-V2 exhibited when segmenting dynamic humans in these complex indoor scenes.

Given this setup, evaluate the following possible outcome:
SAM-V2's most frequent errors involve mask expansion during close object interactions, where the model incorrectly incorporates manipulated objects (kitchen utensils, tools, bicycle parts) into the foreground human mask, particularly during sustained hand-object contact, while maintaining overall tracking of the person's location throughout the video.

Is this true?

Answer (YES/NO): NO